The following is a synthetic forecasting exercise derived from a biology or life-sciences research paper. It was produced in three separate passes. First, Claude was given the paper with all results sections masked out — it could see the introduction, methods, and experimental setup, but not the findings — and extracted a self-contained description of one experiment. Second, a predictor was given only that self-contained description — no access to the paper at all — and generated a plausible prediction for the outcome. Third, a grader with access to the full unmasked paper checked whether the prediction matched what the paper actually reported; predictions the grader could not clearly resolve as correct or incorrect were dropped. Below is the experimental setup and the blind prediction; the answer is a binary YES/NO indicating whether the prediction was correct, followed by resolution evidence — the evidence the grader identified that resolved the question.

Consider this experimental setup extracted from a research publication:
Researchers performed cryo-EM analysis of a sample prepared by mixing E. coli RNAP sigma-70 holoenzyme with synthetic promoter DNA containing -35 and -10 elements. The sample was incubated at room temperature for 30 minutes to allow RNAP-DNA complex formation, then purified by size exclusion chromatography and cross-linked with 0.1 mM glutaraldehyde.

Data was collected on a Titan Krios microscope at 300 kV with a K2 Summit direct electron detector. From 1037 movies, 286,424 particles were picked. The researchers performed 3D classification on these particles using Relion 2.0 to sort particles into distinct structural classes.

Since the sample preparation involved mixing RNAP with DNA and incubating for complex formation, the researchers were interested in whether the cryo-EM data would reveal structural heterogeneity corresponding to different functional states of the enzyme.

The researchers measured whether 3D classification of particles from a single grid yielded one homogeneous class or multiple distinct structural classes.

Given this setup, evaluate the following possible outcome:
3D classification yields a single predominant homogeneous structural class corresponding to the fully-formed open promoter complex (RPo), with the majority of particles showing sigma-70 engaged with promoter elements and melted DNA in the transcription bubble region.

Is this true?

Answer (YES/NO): NO